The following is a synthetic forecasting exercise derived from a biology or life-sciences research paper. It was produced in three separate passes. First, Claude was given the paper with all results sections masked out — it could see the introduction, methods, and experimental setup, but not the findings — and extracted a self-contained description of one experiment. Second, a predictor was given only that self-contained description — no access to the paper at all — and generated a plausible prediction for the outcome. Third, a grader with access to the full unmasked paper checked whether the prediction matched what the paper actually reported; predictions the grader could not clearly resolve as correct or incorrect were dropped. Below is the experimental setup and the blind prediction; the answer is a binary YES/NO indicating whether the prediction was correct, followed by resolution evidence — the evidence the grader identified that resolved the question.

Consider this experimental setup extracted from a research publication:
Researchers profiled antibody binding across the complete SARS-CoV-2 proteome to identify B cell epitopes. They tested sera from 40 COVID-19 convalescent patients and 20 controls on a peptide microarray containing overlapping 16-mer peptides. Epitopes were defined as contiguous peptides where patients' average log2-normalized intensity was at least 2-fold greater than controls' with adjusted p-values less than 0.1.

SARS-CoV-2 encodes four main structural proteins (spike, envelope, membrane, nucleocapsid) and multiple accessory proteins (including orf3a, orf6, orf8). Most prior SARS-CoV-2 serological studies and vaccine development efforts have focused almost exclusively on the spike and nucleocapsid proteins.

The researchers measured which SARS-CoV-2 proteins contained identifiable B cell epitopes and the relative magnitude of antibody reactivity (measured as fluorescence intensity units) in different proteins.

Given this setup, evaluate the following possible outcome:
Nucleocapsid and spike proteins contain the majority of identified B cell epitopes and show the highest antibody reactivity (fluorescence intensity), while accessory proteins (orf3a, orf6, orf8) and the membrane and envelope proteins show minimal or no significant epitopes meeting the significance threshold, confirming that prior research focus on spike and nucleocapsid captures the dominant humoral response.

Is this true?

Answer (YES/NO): NO